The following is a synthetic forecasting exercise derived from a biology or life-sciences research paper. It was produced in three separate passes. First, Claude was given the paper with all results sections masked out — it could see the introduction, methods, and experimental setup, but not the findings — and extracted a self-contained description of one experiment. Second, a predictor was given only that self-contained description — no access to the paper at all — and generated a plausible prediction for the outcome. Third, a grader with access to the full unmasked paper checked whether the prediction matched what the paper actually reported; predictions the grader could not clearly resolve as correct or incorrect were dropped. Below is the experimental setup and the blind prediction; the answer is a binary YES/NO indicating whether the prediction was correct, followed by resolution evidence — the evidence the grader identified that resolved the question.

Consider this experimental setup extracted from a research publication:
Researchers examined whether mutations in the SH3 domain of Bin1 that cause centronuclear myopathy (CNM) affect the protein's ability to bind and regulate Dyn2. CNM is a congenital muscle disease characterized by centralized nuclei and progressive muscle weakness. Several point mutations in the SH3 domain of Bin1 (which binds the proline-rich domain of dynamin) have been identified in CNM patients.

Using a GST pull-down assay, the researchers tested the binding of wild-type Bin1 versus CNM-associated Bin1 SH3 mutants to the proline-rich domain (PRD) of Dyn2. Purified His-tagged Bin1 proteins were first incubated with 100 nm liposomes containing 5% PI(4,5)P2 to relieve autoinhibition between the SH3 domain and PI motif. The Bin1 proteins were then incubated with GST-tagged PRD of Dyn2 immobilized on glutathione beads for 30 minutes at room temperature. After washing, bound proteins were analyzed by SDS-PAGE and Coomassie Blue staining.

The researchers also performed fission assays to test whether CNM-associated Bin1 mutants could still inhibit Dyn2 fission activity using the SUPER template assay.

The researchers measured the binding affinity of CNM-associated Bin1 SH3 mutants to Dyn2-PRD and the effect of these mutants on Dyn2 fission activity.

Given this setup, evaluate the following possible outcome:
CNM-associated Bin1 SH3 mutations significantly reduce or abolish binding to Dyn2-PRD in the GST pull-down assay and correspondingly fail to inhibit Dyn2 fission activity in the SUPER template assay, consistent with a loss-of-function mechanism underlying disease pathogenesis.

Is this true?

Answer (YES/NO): NO